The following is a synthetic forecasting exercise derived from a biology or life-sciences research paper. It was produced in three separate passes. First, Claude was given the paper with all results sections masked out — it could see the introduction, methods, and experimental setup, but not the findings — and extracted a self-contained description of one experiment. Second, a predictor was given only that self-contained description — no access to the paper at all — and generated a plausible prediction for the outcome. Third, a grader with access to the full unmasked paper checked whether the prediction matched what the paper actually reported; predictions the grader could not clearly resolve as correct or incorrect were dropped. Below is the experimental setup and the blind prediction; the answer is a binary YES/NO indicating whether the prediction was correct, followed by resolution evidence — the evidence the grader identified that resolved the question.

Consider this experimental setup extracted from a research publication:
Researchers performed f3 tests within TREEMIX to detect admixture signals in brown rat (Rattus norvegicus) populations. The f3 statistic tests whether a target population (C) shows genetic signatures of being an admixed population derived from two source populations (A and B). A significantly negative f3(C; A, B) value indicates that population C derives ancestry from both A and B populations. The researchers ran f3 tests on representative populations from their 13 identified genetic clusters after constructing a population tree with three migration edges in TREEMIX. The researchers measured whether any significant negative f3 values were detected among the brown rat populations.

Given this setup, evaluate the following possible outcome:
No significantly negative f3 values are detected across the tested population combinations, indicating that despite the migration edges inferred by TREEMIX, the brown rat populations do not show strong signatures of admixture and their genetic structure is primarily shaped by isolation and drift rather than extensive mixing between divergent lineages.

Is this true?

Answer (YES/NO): NO